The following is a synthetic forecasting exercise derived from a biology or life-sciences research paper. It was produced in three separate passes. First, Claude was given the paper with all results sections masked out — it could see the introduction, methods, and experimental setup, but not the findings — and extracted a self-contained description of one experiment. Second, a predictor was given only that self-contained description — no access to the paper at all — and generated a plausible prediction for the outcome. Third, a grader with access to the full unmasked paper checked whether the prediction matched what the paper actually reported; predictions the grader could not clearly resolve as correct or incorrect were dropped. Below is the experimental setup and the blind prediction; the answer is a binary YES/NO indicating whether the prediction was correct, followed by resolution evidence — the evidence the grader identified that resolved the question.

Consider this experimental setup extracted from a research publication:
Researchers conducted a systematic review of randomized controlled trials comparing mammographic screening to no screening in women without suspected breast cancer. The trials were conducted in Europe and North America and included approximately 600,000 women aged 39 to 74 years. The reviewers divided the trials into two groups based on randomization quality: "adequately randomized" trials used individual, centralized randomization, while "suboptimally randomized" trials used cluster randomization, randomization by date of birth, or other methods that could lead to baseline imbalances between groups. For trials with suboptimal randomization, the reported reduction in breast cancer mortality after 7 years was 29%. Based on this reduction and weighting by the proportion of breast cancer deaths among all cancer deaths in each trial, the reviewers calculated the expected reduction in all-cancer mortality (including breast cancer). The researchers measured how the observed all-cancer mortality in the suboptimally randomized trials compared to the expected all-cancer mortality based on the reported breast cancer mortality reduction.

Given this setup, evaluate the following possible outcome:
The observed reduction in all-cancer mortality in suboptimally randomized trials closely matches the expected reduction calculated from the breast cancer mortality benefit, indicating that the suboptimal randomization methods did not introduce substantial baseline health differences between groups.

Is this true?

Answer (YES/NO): NO